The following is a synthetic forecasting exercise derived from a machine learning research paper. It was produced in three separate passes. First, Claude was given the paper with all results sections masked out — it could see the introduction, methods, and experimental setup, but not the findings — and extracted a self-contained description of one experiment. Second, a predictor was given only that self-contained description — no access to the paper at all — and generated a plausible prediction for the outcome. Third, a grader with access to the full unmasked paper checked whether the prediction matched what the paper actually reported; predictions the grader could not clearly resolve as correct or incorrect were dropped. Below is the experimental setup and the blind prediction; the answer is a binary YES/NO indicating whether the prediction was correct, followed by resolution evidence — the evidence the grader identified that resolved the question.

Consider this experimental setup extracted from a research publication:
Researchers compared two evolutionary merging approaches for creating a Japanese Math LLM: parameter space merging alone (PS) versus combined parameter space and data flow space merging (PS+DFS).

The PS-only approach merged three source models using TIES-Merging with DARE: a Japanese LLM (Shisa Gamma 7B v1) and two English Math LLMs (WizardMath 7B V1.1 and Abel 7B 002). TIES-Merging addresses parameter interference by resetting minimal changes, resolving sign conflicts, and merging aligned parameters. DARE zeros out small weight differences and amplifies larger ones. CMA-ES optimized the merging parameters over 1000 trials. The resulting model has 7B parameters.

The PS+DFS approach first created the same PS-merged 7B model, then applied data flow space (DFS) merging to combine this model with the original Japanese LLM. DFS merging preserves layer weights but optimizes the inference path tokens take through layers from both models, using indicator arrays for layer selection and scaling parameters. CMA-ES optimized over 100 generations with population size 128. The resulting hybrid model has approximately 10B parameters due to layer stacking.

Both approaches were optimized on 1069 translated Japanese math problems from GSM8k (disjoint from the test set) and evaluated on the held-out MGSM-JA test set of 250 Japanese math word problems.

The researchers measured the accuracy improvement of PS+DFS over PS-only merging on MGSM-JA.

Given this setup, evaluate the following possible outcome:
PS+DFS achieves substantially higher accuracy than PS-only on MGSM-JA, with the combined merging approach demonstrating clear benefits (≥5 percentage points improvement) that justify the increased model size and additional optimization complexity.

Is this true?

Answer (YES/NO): NO